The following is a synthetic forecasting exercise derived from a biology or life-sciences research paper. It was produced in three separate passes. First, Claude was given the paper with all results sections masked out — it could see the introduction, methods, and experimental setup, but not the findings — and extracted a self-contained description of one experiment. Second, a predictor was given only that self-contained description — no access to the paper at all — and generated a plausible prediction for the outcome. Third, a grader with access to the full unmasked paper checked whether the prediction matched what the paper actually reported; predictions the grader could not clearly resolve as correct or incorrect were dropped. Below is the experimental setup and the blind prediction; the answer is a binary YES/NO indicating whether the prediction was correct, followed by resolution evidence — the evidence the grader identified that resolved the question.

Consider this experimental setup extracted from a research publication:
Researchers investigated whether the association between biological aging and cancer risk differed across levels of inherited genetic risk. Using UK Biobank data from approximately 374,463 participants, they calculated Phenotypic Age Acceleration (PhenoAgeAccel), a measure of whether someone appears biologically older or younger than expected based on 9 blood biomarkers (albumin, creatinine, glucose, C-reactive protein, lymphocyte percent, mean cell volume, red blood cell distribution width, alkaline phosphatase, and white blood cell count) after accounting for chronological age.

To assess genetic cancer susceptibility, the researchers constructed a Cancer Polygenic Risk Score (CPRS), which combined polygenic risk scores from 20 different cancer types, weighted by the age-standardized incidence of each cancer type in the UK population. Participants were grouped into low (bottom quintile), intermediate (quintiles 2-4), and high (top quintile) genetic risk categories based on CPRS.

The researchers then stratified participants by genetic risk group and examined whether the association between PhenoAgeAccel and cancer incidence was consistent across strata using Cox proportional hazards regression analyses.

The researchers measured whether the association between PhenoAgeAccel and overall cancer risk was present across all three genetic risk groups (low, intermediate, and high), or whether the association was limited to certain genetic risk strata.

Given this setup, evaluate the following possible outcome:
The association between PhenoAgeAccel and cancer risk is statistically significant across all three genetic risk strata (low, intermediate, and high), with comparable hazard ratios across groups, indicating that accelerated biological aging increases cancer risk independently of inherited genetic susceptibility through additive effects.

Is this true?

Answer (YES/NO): YES